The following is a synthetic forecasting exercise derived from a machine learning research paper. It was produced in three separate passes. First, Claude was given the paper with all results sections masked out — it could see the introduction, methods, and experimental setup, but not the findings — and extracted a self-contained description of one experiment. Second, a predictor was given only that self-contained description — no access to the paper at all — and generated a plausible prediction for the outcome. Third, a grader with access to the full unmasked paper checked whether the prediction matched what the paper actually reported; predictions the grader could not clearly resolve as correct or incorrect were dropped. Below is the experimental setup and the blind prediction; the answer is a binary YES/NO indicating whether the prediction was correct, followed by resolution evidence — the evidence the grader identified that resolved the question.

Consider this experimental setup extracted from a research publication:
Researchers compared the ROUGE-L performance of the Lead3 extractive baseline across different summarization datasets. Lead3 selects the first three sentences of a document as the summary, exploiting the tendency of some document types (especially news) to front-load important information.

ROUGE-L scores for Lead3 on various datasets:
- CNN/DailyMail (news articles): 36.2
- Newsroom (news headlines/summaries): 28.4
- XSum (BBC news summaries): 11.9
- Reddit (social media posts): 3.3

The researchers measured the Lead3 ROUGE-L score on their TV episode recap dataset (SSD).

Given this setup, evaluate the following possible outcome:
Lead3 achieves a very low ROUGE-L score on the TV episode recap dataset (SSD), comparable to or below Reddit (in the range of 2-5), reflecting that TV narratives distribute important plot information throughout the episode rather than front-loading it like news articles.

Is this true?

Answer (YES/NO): NO